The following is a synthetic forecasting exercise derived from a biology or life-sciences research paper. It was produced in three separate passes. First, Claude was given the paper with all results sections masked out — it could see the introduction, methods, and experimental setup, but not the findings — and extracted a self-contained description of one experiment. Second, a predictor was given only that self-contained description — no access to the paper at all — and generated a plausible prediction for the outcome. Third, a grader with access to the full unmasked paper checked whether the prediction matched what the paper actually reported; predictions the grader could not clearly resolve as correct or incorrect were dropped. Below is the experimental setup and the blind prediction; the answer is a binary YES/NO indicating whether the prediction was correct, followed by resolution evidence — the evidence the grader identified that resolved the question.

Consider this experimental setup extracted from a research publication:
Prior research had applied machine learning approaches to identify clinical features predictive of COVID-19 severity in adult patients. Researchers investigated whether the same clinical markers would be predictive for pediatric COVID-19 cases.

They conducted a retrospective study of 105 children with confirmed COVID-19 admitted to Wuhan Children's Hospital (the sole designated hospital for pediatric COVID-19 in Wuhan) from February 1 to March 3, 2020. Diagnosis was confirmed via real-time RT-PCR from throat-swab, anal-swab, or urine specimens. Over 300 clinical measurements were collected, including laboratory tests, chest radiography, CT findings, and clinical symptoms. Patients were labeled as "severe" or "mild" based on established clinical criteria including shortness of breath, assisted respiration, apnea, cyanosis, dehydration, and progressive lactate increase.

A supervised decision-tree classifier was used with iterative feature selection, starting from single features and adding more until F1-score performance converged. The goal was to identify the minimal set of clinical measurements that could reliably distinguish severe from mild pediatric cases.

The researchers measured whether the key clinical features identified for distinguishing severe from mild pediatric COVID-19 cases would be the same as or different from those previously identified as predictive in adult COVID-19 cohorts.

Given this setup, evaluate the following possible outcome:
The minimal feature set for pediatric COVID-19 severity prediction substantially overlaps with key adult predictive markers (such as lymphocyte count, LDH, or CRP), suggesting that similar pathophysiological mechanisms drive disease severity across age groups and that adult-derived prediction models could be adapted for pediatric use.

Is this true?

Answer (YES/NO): NO